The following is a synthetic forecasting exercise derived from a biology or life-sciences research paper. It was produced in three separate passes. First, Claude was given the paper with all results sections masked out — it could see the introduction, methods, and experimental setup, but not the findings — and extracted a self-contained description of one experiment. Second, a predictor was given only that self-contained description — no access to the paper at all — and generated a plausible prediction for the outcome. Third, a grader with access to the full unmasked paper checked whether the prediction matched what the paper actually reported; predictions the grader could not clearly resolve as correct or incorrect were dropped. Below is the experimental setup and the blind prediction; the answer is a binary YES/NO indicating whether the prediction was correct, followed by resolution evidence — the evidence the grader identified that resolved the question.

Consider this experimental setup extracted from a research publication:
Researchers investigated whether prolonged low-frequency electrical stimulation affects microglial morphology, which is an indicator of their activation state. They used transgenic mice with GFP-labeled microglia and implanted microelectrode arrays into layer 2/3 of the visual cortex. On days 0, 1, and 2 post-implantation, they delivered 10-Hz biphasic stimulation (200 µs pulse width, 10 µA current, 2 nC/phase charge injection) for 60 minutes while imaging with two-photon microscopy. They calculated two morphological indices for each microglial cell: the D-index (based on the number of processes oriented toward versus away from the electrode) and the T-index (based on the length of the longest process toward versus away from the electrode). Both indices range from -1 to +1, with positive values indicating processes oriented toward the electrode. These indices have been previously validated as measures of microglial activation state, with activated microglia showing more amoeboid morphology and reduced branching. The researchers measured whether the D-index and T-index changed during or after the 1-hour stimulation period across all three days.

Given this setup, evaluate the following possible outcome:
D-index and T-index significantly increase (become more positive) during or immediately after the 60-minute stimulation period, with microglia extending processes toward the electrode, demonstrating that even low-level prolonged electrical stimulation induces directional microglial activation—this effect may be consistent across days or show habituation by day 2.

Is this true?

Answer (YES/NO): NO